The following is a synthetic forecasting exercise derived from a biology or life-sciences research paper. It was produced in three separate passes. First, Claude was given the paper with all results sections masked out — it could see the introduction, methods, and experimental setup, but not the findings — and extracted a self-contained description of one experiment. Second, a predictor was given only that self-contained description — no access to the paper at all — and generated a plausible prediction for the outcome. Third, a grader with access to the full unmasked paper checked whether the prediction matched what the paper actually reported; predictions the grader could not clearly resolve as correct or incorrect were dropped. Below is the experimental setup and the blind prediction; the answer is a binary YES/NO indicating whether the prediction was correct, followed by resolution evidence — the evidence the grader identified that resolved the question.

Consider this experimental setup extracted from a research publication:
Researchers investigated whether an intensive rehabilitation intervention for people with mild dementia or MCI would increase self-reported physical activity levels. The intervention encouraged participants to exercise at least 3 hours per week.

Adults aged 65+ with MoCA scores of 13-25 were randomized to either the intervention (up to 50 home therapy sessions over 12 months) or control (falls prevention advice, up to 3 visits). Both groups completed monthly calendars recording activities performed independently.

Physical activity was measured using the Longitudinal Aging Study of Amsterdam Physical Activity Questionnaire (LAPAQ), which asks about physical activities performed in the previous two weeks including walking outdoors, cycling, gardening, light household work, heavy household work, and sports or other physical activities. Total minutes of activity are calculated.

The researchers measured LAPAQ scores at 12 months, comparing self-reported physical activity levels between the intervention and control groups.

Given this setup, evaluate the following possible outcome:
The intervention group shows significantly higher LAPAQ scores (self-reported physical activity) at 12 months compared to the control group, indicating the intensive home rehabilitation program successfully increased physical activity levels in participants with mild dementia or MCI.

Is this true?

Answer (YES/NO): NO